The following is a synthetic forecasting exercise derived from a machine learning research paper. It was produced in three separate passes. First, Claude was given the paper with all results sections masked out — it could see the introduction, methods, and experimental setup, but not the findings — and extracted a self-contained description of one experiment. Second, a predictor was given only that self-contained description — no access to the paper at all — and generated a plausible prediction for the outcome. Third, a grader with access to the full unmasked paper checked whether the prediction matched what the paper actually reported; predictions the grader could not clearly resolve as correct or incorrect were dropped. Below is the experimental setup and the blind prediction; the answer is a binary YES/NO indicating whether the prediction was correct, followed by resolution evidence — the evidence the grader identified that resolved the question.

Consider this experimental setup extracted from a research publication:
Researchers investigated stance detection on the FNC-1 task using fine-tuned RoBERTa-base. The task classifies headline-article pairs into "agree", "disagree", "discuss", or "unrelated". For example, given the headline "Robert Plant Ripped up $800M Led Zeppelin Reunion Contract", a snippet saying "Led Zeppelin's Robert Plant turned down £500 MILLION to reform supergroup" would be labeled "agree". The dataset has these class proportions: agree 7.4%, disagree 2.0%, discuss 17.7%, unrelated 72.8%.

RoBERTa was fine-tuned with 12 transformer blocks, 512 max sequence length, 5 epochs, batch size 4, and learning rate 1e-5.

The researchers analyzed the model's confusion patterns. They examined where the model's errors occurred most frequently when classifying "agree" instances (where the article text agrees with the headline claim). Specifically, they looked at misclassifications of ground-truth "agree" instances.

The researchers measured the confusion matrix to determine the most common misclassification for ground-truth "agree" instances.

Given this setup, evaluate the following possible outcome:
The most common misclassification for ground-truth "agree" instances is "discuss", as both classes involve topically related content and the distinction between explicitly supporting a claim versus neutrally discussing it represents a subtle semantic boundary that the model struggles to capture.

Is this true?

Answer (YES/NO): YES